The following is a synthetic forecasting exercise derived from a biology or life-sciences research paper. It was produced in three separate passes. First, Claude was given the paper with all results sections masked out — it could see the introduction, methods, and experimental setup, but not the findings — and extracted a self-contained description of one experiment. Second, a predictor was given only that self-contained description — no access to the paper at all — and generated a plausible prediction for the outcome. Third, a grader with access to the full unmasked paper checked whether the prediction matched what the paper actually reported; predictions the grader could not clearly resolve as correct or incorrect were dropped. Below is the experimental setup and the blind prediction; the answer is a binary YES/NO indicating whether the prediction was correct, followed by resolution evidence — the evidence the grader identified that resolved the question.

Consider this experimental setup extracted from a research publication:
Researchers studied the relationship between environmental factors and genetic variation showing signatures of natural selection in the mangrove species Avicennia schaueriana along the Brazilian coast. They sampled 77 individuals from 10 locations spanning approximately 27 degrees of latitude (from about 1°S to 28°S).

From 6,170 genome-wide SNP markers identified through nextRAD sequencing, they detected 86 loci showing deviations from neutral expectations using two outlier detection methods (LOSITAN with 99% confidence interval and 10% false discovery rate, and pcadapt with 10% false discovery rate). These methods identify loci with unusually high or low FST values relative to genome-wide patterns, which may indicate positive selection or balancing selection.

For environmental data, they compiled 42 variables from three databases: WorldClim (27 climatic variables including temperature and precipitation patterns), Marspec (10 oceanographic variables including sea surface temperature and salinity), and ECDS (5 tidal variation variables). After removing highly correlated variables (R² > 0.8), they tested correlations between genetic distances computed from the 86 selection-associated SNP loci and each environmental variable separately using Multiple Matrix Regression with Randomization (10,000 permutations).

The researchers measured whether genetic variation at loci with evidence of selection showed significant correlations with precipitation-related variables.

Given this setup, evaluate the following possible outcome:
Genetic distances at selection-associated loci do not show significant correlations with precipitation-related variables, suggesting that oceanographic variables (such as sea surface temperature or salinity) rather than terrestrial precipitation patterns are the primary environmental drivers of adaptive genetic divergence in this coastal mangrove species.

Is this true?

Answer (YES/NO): NO